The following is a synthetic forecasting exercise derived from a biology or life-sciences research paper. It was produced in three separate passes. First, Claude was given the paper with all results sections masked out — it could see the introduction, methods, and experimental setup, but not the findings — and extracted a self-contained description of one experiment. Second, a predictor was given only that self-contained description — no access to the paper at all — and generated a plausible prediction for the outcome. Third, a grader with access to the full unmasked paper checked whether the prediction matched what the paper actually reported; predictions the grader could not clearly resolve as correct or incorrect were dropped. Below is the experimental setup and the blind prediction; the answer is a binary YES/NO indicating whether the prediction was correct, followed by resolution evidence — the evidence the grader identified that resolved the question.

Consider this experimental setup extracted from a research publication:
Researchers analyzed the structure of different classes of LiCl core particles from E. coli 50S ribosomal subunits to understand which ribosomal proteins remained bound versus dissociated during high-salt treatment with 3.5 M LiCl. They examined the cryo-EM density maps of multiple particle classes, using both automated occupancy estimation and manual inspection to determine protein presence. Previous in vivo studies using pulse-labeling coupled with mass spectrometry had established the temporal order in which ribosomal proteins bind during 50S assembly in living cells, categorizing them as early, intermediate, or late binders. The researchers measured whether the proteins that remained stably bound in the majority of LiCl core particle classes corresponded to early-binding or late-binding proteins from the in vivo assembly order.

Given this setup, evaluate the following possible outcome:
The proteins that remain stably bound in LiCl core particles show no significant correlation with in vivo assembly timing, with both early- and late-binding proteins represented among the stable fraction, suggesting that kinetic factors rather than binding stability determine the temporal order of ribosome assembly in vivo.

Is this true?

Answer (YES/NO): NO